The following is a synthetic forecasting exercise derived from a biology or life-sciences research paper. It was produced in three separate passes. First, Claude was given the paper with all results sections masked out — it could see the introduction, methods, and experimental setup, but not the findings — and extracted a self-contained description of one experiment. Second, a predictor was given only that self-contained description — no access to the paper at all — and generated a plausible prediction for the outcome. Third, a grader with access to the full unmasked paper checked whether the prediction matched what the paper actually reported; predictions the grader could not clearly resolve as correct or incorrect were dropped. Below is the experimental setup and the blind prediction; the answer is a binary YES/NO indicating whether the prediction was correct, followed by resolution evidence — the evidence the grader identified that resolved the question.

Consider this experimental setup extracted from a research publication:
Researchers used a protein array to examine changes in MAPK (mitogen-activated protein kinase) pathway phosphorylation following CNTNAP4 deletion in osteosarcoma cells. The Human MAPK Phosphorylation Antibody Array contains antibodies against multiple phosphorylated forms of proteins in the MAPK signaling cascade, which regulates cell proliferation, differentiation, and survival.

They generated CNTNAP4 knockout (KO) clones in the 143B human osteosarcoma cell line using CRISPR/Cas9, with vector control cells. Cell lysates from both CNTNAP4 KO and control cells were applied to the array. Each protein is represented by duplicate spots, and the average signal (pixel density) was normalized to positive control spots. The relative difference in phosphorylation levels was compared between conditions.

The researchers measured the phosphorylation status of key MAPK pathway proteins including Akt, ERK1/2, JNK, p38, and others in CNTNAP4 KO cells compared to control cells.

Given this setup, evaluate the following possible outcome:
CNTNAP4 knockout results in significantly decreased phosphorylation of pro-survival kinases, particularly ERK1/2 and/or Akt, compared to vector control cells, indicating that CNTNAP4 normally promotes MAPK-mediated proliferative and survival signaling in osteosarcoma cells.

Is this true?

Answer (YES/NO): YES